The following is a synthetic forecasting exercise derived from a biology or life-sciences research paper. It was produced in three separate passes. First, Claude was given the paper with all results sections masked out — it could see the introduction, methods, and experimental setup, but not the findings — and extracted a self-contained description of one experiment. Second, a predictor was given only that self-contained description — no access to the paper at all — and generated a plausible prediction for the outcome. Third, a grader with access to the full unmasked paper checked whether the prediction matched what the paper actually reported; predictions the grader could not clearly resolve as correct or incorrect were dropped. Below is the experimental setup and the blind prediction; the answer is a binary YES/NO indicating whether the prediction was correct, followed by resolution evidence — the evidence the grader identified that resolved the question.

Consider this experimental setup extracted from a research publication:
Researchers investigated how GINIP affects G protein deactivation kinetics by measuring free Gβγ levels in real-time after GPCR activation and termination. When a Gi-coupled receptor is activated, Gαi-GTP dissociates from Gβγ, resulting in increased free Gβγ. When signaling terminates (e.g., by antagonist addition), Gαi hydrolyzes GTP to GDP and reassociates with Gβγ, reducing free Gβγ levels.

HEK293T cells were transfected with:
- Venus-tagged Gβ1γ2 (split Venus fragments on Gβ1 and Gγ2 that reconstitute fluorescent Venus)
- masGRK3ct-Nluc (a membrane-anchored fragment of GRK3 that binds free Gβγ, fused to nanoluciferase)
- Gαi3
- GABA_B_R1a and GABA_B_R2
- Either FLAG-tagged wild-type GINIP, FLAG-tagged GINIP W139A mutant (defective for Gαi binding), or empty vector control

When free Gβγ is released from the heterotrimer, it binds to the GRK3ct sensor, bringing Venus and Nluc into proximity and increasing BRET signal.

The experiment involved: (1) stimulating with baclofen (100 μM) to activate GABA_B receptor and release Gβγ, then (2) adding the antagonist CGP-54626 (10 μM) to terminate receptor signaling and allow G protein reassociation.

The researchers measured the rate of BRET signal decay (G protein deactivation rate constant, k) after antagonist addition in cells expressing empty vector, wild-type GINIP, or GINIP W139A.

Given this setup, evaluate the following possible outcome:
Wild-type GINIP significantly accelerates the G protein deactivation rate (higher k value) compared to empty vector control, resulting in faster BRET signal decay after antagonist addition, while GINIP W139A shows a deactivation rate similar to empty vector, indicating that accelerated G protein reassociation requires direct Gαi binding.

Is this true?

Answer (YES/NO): NO